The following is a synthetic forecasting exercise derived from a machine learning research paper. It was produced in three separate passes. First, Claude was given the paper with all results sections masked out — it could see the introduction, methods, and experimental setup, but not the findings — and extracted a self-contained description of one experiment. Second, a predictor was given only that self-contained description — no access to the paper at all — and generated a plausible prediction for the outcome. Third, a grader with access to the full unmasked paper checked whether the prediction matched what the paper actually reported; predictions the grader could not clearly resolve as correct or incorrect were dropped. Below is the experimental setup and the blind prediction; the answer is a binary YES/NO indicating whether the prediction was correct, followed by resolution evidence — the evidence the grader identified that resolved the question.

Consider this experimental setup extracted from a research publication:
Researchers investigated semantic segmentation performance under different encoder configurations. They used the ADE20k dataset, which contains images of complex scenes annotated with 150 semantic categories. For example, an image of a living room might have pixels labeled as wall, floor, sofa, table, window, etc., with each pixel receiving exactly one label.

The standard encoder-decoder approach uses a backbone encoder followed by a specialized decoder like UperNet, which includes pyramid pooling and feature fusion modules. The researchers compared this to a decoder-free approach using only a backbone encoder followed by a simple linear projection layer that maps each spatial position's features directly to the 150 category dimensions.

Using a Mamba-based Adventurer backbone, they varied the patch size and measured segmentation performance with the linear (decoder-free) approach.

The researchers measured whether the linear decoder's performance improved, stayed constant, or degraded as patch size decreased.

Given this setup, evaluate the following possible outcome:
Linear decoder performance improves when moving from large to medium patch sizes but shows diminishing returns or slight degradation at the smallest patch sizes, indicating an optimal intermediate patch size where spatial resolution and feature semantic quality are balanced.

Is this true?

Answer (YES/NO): NO